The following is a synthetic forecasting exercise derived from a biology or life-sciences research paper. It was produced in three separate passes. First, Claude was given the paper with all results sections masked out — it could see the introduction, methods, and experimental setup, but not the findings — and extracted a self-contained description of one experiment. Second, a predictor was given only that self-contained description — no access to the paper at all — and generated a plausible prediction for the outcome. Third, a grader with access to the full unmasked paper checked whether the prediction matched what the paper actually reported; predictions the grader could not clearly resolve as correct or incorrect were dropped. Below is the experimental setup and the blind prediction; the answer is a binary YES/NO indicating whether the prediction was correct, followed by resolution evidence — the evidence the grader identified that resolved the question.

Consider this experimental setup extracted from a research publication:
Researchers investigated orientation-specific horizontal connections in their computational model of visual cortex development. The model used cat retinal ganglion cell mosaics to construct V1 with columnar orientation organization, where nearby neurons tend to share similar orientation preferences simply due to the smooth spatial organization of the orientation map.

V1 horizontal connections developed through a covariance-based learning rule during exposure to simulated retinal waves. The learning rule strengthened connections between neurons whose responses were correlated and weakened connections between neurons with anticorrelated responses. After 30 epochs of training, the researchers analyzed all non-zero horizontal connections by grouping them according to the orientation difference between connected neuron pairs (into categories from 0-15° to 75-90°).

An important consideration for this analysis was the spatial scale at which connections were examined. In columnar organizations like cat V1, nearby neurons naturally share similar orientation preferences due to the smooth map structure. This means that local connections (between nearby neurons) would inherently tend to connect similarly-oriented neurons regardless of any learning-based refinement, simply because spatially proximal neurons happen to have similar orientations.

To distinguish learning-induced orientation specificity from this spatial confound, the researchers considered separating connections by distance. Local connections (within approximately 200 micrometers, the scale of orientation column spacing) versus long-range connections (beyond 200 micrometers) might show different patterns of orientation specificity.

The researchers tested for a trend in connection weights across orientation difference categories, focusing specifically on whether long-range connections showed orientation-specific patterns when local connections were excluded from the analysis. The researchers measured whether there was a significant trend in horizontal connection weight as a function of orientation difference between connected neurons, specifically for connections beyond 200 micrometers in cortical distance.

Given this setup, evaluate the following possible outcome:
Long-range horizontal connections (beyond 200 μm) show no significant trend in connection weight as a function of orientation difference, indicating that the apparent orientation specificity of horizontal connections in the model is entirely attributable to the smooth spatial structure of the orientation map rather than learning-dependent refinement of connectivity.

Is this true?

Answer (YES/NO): NO